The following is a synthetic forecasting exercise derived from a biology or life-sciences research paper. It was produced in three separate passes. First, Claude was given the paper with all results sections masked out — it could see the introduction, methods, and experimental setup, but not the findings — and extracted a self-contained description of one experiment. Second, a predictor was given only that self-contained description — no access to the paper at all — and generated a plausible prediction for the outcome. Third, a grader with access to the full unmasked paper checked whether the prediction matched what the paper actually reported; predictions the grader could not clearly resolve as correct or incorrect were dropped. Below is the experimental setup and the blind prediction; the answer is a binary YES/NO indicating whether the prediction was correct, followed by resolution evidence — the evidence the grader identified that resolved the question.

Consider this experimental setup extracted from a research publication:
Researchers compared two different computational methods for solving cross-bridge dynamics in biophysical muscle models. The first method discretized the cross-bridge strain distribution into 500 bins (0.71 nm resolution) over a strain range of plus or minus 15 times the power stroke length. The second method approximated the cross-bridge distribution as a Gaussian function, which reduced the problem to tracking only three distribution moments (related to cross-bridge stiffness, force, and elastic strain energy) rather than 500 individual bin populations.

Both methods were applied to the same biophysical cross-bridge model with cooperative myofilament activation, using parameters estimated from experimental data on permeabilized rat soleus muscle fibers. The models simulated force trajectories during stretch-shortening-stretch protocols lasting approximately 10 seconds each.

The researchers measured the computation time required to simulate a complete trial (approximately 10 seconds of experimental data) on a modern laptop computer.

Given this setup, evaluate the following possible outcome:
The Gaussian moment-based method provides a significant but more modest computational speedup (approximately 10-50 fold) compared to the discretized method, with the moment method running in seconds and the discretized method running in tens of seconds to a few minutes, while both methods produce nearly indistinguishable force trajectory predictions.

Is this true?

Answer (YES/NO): NO